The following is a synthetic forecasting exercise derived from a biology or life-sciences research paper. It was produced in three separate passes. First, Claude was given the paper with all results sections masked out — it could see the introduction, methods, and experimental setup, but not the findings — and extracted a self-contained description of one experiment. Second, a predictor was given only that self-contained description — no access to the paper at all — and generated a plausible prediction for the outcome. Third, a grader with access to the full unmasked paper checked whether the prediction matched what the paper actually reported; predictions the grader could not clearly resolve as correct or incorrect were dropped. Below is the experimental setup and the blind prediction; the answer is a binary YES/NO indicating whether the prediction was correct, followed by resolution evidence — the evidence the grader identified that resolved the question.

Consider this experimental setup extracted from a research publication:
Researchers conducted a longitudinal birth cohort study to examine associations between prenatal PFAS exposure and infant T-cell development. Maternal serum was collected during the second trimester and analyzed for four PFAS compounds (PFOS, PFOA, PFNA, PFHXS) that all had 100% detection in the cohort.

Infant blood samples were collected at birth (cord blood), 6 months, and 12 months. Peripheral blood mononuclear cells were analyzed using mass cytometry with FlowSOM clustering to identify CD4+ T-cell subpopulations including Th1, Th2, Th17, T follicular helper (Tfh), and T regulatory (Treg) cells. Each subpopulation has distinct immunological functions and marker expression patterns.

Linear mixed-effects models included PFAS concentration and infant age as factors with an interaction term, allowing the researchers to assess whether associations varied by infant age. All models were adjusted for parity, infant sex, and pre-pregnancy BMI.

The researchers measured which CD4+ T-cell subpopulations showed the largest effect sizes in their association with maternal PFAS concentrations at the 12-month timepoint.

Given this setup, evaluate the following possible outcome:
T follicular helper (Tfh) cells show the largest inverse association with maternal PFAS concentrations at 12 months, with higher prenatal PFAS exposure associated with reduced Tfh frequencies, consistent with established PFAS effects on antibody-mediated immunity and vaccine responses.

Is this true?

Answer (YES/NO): YES